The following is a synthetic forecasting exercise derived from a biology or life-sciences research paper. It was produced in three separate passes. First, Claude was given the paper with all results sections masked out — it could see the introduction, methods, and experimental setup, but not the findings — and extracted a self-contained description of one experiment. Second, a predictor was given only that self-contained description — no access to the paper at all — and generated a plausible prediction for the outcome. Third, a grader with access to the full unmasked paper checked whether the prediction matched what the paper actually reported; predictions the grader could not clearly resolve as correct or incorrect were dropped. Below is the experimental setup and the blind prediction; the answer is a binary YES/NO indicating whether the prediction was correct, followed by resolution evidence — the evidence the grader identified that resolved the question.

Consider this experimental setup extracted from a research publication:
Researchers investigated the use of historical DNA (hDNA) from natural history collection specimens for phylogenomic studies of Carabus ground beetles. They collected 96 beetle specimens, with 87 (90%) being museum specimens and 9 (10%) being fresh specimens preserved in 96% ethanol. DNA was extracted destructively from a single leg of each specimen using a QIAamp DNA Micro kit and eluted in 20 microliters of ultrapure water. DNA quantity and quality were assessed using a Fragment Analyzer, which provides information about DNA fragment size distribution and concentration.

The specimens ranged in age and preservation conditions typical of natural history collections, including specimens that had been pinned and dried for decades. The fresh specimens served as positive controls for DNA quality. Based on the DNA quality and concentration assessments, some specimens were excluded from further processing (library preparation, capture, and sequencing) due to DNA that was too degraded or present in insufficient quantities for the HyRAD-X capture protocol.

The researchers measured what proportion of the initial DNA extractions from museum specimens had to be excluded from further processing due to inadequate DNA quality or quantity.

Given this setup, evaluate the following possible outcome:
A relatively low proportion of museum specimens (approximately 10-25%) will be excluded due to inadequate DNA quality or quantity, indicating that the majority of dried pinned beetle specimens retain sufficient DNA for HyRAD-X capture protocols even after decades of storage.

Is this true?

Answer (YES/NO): NO